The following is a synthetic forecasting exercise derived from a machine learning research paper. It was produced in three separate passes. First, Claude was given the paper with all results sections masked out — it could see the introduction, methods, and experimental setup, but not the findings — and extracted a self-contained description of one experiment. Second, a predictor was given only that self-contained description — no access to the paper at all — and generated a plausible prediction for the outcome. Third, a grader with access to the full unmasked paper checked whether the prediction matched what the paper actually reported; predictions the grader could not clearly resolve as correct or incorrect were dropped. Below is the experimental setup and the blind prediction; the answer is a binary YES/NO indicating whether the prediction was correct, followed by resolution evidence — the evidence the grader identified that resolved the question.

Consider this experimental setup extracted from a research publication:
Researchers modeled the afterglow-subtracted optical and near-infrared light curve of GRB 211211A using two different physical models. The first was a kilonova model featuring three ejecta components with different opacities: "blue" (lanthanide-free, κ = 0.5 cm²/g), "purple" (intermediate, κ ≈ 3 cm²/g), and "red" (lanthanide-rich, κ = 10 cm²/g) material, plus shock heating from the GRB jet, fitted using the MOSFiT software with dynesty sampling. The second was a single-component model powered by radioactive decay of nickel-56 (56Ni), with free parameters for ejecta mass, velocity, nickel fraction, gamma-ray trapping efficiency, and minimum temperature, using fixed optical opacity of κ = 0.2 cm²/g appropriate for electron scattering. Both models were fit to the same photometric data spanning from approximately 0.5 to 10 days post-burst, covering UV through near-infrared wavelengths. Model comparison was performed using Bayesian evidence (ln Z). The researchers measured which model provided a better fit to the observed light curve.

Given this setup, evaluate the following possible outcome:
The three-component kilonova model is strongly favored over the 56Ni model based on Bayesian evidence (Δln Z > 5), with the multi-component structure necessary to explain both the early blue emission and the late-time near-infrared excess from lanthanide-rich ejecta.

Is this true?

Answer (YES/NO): YES